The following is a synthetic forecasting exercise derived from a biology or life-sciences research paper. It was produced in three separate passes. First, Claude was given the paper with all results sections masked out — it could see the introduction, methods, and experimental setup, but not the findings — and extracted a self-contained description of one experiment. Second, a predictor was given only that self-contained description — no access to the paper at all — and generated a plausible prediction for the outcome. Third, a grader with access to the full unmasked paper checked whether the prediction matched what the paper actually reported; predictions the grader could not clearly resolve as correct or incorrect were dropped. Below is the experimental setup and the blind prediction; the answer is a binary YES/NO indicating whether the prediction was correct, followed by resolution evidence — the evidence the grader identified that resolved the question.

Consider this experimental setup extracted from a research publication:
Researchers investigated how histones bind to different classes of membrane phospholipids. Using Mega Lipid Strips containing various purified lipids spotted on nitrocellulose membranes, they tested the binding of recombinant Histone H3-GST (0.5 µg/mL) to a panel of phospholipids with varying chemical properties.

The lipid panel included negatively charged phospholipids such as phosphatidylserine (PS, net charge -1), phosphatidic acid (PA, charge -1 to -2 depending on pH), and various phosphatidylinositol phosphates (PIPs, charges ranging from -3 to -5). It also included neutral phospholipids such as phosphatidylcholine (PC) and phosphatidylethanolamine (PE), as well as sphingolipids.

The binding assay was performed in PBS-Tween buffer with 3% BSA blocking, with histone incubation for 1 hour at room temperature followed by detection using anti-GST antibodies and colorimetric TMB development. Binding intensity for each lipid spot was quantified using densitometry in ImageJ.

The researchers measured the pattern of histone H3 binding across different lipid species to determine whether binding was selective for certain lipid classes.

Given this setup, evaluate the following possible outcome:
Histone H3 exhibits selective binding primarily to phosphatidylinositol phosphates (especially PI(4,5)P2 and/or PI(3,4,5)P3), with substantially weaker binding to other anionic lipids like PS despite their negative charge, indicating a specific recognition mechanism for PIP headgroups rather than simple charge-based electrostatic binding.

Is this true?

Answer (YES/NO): NO